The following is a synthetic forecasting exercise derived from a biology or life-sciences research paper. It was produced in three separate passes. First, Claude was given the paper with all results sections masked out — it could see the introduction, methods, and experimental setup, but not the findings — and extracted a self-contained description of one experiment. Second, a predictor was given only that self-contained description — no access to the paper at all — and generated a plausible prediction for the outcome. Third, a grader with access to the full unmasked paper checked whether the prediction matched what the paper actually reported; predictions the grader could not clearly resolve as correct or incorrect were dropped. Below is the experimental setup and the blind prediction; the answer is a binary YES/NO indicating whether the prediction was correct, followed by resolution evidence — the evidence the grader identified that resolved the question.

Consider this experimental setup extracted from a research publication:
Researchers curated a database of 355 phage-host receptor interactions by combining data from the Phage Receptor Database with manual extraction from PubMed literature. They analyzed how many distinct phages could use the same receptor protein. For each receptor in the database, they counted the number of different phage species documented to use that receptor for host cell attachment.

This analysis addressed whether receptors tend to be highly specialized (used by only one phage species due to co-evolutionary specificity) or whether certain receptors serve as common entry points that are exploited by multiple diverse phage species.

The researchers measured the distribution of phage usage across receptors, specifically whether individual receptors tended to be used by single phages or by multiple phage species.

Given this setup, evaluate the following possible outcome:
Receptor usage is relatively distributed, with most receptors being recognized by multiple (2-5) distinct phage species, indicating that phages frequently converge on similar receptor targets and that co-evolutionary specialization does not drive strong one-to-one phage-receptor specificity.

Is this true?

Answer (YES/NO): NO